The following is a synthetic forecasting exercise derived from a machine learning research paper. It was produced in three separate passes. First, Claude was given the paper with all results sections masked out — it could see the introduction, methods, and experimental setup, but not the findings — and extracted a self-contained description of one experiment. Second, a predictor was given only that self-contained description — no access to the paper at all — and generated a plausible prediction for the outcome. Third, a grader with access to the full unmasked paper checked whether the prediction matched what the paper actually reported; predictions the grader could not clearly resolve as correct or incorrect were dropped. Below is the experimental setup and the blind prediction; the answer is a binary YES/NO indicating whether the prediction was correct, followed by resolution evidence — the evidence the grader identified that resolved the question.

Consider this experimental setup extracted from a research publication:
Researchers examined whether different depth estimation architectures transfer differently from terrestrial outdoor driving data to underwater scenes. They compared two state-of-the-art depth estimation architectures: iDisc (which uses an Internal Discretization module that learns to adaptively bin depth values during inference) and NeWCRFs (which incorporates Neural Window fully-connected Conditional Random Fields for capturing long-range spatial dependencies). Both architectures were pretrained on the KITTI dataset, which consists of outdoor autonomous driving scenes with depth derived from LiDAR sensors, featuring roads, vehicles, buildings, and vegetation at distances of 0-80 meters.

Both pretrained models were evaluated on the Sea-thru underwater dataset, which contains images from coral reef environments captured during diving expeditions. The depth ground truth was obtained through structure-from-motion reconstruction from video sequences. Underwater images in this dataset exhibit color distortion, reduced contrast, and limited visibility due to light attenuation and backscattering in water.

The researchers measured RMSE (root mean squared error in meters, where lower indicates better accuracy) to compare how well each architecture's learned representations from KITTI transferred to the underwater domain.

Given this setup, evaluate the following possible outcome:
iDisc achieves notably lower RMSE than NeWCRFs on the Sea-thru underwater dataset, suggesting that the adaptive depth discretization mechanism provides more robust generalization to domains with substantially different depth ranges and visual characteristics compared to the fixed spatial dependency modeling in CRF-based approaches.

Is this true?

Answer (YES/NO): NO